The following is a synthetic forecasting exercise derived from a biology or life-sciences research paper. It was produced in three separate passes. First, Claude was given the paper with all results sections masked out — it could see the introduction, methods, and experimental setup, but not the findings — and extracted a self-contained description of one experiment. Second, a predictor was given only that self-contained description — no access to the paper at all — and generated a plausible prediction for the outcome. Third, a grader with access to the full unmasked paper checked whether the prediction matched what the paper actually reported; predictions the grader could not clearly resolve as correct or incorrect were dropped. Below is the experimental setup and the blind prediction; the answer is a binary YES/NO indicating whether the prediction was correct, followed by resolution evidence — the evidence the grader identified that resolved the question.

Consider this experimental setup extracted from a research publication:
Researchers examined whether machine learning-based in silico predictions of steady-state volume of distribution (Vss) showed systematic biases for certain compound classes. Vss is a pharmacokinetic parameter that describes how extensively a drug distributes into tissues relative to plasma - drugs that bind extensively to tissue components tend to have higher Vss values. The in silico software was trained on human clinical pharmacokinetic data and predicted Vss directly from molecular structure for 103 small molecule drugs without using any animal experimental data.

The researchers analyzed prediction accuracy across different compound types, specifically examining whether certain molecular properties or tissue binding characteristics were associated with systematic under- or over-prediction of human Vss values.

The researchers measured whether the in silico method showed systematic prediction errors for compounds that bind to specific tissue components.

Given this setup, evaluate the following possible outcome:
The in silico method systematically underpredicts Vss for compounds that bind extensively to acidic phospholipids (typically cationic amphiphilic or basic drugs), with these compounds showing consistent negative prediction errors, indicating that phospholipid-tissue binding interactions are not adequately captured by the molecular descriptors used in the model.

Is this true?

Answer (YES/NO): NO